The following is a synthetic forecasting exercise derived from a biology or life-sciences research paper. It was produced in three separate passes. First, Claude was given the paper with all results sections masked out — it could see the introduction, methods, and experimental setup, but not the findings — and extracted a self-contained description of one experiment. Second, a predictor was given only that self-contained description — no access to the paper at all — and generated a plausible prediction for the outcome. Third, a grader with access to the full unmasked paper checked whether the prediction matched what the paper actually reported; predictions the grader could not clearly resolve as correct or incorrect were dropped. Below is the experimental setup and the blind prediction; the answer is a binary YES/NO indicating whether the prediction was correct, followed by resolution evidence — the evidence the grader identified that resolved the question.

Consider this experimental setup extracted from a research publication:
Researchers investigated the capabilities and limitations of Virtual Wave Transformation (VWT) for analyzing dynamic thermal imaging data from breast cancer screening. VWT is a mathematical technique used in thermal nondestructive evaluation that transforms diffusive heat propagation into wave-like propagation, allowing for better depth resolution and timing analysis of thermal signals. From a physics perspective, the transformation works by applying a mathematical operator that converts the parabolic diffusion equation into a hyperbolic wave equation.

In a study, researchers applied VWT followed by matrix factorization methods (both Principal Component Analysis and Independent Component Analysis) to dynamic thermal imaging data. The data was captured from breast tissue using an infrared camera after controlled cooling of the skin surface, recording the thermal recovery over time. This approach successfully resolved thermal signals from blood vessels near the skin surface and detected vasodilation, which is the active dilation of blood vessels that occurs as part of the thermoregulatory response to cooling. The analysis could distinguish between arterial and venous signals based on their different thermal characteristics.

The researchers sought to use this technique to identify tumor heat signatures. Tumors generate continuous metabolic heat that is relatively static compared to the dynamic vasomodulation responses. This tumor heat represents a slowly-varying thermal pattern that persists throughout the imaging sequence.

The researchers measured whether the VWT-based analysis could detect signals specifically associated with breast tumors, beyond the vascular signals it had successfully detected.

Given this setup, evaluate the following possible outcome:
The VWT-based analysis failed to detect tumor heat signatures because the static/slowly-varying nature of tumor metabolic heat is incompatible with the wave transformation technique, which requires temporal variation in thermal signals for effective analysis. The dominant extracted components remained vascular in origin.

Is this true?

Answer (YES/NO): YES